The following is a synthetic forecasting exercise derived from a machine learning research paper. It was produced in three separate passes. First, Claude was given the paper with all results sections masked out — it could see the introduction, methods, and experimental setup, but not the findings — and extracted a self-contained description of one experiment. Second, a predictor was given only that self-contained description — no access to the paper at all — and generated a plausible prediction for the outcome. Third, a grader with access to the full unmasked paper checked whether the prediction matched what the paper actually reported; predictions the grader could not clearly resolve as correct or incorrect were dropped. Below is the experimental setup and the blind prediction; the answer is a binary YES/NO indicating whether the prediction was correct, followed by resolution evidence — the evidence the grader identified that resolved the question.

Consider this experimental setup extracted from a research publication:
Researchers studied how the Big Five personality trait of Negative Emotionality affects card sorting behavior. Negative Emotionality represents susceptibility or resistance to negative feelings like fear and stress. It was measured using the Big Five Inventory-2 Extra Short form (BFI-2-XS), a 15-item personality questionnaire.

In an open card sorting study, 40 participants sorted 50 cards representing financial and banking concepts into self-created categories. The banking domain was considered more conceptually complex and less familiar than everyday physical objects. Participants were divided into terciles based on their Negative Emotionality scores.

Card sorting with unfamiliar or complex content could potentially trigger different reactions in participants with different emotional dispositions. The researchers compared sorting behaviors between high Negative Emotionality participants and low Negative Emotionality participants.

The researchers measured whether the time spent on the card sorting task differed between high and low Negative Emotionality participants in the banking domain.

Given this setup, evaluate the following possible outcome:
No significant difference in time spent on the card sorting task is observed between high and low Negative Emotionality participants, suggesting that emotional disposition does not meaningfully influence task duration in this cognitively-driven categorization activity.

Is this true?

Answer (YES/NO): YES